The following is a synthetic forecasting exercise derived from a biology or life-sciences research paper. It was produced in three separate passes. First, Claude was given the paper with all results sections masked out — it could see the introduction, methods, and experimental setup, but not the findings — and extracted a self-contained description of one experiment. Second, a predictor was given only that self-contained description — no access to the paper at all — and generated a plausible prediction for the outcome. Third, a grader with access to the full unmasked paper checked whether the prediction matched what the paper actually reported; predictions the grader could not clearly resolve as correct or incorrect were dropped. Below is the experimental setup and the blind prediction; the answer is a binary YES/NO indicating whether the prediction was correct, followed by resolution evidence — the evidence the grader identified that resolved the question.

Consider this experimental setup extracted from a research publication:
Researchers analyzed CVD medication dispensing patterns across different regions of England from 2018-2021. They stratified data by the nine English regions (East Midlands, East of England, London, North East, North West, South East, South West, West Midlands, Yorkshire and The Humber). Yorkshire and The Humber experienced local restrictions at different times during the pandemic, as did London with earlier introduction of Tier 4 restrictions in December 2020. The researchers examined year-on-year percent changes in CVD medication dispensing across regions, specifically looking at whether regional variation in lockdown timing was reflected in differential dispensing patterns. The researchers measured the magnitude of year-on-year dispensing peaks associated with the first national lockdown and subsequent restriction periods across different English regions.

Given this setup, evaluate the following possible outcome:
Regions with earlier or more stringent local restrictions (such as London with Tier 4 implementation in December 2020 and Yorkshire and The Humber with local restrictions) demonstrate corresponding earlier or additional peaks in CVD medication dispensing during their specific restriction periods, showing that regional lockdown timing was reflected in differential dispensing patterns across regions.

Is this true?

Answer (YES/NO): YES